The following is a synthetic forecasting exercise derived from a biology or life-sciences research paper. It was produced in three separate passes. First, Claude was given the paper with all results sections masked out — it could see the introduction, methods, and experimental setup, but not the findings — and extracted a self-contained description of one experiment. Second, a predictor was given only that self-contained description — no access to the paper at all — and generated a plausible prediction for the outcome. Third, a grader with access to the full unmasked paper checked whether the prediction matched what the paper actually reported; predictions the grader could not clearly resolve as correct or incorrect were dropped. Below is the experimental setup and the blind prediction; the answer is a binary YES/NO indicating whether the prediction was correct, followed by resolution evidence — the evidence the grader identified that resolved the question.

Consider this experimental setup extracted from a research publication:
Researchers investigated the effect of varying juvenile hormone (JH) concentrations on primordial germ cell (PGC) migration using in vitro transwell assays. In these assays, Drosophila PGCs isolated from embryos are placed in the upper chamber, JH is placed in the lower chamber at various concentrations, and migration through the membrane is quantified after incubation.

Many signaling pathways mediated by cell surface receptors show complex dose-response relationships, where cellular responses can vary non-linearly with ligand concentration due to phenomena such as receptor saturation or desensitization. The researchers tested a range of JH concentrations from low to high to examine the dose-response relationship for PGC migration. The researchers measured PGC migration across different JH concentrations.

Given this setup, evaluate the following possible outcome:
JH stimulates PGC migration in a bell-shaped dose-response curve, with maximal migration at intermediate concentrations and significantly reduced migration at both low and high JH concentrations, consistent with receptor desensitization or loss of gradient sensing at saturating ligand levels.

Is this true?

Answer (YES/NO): YES